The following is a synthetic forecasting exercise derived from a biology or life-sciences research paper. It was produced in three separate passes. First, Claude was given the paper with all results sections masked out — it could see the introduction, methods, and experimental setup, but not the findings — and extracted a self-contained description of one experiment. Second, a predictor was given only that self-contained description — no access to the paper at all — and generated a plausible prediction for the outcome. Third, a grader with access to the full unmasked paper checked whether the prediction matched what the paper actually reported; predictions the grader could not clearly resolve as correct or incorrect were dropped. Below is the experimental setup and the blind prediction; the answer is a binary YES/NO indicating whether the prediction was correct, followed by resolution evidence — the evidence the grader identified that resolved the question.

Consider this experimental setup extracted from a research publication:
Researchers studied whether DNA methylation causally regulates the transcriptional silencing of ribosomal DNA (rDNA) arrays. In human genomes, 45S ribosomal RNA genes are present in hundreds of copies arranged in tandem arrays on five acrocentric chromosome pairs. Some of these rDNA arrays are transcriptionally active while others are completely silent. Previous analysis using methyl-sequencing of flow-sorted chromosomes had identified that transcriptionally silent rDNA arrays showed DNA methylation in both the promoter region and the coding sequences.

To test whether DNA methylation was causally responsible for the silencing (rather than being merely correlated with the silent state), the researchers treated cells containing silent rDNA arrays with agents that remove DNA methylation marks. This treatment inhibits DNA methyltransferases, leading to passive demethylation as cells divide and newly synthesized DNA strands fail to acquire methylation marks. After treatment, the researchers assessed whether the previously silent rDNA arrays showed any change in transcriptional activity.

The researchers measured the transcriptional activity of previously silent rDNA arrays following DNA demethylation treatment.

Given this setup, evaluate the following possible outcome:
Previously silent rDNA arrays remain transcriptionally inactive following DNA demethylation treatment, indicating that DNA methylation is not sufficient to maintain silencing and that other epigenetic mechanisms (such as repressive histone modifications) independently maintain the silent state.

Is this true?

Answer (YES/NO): NO